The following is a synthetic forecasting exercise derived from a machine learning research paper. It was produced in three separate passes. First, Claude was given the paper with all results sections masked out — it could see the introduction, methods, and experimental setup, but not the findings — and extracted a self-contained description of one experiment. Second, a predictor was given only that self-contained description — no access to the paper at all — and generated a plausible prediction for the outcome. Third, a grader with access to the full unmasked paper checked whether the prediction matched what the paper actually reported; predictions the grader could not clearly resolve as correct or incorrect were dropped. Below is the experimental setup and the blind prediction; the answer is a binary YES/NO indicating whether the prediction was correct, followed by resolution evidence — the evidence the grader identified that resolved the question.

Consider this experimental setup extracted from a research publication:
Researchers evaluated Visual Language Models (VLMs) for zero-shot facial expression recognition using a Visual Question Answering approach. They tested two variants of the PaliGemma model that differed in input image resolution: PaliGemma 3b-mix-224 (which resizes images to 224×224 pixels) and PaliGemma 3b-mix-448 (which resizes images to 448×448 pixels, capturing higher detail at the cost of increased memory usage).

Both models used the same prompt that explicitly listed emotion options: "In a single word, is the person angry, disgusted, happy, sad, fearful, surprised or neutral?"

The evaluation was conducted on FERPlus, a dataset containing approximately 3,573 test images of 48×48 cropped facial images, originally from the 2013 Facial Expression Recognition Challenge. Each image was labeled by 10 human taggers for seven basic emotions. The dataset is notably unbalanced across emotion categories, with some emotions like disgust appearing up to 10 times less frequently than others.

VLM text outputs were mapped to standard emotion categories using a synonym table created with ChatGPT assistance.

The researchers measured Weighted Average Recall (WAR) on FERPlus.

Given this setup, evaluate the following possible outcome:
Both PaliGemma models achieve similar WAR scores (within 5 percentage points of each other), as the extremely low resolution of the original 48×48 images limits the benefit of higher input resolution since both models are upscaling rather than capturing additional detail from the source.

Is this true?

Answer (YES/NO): NO